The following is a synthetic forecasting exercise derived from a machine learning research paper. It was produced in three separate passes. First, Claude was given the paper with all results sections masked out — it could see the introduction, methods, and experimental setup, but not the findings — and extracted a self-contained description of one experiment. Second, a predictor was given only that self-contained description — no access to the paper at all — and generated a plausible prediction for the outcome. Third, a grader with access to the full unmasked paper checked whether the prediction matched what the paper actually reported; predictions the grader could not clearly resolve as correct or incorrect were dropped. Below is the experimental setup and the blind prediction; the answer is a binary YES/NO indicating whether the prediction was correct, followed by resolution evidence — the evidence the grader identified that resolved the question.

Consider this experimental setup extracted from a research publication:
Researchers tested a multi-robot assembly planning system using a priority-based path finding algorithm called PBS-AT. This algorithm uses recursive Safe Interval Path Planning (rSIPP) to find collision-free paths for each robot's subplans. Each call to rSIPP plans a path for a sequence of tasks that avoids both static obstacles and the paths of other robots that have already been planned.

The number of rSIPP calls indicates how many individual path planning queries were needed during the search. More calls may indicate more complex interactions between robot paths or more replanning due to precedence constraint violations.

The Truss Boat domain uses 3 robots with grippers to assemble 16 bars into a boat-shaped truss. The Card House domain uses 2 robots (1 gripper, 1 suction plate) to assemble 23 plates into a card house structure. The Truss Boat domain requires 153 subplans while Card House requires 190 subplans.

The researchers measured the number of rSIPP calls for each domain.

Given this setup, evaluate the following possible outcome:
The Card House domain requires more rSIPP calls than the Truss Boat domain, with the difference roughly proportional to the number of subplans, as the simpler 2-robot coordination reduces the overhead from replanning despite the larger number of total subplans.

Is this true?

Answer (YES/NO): NO